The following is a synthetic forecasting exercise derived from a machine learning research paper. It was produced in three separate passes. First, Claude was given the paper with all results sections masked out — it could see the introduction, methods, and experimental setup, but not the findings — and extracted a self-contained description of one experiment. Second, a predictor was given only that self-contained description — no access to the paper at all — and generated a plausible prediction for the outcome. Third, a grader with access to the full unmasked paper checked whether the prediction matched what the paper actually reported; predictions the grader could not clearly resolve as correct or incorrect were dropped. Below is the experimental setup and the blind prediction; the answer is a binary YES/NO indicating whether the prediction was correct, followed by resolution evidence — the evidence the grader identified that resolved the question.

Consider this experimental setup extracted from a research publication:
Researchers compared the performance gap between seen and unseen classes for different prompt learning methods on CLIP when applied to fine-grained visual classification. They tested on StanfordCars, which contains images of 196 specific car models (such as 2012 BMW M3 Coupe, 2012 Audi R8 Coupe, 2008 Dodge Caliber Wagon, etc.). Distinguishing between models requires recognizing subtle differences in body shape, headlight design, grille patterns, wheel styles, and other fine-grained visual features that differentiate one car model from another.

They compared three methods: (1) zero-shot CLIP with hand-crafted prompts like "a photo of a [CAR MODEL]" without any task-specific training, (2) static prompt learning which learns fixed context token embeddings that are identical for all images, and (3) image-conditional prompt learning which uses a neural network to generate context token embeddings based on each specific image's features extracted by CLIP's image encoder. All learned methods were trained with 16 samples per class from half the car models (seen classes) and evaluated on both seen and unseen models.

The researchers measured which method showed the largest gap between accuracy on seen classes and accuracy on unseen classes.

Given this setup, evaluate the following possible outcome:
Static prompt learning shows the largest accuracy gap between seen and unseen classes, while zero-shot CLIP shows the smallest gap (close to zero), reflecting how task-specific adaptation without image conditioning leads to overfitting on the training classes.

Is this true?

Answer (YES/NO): NO